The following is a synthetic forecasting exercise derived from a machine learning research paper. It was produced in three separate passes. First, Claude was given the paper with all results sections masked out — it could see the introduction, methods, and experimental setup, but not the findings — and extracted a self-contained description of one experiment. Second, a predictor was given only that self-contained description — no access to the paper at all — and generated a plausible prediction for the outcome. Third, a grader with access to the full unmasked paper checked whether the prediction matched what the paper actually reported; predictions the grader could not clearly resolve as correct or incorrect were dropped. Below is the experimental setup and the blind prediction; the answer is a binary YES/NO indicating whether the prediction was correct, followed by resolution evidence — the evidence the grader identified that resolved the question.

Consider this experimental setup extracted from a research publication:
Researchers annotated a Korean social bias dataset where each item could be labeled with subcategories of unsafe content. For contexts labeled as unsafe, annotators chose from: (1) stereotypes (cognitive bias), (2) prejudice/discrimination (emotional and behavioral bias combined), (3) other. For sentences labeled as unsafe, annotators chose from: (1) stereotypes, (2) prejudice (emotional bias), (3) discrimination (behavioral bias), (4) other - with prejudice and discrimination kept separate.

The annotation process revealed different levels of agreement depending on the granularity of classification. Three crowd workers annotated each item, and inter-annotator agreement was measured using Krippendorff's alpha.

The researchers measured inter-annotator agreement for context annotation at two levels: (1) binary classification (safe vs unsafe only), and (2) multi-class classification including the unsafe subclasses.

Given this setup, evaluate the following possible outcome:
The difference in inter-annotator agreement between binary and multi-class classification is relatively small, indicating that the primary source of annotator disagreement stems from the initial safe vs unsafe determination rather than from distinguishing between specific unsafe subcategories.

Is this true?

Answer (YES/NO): NO